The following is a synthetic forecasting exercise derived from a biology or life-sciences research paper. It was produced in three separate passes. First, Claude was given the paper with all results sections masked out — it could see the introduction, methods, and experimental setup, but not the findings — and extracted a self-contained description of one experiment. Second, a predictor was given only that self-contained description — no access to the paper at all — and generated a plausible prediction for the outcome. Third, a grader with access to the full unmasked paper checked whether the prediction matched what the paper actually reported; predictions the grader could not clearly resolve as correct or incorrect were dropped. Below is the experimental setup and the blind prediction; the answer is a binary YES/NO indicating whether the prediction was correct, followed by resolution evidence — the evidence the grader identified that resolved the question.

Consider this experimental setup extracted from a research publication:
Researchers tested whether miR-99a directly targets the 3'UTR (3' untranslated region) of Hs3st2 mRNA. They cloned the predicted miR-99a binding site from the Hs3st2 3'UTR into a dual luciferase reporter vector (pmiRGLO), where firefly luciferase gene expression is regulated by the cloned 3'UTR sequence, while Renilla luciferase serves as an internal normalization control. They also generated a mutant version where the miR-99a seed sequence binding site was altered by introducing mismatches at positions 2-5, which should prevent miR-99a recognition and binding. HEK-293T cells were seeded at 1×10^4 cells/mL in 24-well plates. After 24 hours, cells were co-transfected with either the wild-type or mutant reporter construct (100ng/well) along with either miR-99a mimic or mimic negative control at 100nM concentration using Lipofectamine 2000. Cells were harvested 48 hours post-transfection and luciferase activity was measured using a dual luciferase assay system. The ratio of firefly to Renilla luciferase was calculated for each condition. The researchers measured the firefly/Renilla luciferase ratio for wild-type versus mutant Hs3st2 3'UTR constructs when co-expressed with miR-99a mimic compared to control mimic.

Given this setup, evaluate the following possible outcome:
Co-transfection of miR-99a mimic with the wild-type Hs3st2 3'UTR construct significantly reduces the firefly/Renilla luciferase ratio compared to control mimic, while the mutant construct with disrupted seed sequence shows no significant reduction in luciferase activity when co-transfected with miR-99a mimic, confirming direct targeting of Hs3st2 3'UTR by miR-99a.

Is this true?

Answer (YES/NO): YES